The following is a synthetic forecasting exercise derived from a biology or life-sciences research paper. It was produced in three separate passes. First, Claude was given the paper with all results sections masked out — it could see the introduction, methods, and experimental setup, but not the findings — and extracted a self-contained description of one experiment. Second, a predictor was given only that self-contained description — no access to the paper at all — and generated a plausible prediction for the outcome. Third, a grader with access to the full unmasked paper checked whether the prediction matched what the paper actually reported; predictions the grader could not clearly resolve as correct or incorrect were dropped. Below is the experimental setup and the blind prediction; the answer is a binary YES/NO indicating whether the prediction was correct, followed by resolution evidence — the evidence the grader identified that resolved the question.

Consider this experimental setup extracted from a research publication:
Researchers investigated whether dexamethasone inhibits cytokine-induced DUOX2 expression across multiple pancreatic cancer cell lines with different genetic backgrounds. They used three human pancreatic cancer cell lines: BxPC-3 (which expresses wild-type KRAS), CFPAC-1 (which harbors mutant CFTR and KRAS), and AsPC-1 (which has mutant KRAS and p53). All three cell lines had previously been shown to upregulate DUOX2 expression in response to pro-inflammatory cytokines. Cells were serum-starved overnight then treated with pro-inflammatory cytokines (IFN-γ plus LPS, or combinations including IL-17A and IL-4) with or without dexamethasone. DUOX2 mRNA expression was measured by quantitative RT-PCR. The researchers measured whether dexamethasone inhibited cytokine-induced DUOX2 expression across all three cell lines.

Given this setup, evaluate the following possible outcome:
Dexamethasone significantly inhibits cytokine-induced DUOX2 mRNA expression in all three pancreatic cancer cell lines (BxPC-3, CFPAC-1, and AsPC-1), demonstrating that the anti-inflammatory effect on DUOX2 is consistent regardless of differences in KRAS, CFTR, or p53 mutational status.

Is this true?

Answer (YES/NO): YES